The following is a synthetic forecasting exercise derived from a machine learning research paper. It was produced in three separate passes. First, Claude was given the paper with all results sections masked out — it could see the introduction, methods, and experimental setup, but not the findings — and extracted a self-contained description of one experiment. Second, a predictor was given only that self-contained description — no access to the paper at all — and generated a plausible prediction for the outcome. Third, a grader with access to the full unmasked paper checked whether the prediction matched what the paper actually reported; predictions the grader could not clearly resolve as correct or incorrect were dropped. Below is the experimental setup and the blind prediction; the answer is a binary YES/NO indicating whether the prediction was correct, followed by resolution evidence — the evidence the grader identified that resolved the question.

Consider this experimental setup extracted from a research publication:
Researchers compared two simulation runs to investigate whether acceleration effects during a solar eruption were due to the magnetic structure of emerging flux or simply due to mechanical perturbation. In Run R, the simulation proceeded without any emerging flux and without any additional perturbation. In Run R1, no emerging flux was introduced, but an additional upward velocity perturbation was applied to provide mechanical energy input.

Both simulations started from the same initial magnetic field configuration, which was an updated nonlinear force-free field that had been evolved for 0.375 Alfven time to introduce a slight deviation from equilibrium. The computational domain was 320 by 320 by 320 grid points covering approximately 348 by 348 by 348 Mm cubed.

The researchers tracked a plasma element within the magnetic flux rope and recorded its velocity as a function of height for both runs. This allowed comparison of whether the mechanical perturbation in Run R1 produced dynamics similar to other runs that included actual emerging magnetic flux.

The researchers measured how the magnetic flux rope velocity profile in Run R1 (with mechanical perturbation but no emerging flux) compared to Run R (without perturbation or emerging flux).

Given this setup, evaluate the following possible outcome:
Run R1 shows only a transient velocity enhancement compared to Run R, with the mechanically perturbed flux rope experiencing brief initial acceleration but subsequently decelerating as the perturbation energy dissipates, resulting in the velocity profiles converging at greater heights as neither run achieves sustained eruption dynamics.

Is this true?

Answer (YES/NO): NO